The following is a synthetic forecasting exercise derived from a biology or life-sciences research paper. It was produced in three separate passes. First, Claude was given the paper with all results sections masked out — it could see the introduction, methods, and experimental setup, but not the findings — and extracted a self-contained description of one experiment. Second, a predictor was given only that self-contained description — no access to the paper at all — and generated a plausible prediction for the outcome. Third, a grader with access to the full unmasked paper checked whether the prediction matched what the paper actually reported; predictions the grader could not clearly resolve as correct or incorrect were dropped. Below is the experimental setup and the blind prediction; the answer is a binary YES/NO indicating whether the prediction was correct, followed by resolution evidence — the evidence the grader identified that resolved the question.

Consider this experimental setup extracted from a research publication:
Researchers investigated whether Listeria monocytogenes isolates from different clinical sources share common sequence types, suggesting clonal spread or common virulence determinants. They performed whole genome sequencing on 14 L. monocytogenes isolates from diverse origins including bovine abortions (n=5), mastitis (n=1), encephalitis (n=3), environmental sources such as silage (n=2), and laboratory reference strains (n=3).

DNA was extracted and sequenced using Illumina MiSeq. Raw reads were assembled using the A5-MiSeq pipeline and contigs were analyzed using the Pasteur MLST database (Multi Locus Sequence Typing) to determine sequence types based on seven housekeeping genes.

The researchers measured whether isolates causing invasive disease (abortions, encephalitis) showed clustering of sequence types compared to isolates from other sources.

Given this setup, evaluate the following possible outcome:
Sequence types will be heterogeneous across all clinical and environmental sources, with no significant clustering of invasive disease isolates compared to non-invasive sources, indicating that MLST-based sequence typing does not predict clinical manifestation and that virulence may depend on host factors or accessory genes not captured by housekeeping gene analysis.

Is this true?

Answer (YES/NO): NO